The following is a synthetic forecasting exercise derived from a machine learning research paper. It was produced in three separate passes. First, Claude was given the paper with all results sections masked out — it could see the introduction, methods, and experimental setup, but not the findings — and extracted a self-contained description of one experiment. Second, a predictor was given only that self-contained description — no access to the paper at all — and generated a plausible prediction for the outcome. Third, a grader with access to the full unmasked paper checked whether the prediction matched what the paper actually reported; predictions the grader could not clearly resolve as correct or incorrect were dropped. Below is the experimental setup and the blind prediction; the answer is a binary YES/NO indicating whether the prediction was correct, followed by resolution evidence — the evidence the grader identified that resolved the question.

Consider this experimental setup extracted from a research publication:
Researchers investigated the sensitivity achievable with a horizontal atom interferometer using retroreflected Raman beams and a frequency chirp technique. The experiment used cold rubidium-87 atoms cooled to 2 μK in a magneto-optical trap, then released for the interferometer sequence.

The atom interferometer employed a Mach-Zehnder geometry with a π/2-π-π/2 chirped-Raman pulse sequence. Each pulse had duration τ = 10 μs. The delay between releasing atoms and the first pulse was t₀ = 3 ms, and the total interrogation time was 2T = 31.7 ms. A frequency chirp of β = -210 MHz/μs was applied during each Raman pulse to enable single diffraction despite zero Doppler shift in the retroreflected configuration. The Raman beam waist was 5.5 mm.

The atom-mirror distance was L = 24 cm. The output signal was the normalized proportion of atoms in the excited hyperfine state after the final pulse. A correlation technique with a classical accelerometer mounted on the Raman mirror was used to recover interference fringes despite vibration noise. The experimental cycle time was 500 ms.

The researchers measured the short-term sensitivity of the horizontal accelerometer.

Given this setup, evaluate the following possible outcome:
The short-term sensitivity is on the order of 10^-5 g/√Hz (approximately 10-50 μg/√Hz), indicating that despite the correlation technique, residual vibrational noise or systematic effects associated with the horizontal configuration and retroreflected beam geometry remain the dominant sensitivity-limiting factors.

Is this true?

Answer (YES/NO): NO